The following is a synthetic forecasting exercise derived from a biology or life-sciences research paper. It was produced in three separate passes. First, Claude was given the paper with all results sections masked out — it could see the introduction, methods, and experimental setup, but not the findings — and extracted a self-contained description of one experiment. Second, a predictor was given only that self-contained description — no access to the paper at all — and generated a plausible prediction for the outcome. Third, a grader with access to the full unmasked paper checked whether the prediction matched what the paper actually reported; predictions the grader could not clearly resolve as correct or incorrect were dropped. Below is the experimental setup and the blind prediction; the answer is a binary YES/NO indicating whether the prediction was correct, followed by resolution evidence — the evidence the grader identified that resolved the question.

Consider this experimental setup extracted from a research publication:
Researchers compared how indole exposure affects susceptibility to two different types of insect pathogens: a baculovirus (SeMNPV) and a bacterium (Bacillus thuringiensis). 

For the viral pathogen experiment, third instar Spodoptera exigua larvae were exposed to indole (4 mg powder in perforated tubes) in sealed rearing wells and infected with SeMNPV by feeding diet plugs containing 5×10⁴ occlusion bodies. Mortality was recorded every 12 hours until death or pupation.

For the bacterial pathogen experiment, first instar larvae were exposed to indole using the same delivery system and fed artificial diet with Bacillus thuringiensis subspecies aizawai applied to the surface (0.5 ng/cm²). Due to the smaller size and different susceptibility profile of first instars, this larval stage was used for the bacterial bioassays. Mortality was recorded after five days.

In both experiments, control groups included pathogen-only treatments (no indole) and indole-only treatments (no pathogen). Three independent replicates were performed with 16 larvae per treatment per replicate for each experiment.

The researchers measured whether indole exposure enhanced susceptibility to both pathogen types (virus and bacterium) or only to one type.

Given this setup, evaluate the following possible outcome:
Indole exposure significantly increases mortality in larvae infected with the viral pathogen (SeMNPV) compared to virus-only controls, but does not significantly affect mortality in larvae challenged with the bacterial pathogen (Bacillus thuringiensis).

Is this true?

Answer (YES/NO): NO